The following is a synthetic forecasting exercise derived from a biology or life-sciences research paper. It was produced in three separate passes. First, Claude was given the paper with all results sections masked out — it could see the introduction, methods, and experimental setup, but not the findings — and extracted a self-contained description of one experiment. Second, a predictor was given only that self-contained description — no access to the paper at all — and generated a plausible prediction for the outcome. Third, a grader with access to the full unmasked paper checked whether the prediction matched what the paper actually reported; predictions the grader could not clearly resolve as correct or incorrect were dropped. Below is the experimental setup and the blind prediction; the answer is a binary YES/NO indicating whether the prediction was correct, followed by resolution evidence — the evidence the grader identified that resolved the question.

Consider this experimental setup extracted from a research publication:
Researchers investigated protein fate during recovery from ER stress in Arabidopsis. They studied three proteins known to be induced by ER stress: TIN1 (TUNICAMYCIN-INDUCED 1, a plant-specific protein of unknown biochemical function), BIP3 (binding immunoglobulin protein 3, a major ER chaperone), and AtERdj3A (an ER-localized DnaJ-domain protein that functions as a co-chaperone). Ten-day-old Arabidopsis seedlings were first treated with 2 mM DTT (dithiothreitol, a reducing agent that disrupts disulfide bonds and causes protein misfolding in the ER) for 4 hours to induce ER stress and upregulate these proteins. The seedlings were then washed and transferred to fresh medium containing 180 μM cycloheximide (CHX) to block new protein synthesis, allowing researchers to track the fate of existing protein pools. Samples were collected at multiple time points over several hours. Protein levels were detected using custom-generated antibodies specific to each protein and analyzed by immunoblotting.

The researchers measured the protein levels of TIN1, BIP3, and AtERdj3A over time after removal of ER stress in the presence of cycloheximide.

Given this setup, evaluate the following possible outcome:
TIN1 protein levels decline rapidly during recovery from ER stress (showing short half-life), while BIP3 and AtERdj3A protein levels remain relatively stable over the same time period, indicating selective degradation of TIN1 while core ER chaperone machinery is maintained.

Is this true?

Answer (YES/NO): YES